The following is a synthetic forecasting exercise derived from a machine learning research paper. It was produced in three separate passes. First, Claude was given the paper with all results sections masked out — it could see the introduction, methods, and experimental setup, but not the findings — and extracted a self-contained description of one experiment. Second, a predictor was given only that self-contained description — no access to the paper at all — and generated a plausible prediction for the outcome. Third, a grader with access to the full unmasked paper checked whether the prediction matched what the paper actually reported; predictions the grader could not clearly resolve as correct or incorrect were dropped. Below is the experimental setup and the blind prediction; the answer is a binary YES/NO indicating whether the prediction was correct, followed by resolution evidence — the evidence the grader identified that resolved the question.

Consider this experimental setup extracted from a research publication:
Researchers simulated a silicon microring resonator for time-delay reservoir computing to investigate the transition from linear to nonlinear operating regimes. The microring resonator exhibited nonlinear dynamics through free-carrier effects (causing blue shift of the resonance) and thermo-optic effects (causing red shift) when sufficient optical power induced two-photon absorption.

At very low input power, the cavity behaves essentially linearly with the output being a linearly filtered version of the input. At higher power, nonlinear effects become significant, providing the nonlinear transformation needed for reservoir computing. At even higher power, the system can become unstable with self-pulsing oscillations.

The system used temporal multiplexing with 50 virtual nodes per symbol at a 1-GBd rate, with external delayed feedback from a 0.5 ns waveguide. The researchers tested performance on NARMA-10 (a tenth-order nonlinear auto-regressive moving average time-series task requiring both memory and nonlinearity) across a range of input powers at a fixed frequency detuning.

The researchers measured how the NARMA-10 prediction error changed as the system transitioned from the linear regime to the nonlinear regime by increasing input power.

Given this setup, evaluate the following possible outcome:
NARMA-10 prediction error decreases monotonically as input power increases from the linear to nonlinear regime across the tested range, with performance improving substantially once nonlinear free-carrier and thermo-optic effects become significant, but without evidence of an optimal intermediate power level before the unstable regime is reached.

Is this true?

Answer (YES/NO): NO